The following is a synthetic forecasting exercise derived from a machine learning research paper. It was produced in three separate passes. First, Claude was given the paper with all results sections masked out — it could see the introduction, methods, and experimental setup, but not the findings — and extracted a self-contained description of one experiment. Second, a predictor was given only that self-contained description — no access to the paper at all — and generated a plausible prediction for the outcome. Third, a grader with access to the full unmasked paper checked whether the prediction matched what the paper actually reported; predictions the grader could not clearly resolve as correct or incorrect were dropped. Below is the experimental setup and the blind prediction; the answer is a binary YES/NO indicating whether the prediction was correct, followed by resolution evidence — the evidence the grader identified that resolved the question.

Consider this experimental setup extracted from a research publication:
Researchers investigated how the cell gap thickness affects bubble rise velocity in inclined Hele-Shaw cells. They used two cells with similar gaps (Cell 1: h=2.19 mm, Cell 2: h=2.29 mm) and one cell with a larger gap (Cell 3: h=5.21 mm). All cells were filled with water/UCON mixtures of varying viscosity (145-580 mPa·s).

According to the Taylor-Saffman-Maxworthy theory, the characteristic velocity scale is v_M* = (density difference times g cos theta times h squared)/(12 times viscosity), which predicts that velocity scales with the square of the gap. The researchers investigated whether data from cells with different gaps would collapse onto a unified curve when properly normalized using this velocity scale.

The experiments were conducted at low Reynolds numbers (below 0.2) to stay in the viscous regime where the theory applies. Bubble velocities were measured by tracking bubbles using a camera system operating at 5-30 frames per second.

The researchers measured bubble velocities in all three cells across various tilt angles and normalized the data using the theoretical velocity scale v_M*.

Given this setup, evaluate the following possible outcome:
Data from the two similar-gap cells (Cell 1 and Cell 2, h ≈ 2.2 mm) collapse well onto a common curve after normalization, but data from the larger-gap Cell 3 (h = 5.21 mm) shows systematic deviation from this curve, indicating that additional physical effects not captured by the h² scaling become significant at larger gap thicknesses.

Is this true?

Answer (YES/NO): NO